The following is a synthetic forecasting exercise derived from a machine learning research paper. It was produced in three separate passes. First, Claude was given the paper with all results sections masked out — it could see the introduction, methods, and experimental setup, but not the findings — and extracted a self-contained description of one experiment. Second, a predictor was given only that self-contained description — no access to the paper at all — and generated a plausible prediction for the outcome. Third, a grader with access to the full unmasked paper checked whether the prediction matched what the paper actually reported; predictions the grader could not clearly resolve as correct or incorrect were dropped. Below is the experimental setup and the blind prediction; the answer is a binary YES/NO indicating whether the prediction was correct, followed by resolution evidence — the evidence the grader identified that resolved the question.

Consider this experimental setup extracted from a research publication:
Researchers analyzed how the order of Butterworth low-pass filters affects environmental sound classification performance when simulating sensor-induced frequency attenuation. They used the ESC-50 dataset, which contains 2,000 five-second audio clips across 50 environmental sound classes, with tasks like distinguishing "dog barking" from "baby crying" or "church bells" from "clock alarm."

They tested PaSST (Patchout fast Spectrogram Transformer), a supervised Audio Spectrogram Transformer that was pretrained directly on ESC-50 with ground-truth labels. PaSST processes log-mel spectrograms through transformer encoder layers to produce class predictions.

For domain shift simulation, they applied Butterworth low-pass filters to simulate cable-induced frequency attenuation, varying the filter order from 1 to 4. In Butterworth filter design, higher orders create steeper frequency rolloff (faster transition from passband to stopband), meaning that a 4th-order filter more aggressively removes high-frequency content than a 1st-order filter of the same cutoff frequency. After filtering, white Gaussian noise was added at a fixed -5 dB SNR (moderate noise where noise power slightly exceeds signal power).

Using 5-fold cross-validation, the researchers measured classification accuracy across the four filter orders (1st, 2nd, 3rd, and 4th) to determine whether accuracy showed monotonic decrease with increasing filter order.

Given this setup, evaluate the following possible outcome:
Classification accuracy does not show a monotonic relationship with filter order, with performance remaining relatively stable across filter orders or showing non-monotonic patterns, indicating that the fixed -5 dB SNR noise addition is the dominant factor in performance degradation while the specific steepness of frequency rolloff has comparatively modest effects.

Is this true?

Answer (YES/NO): NO